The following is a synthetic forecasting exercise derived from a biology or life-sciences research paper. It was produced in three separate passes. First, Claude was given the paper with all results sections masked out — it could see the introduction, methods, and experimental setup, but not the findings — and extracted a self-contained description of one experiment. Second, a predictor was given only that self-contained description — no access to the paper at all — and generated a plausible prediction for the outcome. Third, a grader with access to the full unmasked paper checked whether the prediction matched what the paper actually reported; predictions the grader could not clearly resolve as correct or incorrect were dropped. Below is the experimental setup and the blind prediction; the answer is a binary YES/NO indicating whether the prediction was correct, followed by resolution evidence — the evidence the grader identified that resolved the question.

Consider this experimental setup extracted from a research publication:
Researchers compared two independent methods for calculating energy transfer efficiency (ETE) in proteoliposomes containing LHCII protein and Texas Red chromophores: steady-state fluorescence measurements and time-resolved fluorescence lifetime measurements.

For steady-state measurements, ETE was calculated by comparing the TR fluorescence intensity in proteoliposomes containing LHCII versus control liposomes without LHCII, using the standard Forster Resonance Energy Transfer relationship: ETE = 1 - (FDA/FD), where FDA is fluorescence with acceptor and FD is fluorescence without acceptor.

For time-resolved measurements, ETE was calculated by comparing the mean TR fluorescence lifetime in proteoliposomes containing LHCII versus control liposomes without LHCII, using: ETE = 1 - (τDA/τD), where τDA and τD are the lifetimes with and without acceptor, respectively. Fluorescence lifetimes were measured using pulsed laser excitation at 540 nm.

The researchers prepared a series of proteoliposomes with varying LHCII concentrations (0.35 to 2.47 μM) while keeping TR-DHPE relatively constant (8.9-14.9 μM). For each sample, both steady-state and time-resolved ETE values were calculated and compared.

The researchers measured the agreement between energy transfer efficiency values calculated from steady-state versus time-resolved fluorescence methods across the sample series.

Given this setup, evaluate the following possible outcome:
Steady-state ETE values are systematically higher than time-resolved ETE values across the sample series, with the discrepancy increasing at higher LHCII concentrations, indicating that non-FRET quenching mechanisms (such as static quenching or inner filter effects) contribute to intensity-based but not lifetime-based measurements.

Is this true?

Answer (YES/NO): NO